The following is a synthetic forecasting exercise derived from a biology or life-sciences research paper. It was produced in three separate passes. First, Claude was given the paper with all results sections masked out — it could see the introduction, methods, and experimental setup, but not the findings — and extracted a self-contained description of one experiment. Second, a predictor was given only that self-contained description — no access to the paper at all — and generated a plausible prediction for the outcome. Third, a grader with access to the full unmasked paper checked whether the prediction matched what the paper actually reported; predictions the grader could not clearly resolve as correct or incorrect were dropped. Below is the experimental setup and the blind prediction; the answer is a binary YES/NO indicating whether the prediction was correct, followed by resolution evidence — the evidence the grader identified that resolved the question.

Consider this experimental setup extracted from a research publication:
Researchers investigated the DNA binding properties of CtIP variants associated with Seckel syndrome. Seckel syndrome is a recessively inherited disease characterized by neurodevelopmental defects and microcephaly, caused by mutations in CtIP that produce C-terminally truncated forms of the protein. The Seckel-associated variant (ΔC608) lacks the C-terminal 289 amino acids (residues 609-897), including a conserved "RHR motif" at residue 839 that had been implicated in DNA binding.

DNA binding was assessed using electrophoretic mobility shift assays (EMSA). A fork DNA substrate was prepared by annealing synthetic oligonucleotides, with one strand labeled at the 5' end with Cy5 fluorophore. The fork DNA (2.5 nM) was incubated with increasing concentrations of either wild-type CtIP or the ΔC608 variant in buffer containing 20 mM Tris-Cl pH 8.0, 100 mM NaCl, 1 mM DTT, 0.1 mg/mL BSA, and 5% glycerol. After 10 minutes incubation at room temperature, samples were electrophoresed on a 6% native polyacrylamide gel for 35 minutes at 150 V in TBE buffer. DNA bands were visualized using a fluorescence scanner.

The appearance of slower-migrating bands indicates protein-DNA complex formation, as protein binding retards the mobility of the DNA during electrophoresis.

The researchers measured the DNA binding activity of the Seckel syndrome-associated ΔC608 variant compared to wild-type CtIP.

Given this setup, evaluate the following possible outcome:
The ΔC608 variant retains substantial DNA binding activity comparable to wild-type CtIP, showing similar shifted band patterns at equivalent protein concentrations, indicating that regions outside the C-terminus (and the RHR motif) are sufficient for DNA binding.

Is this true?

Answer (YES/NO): NO